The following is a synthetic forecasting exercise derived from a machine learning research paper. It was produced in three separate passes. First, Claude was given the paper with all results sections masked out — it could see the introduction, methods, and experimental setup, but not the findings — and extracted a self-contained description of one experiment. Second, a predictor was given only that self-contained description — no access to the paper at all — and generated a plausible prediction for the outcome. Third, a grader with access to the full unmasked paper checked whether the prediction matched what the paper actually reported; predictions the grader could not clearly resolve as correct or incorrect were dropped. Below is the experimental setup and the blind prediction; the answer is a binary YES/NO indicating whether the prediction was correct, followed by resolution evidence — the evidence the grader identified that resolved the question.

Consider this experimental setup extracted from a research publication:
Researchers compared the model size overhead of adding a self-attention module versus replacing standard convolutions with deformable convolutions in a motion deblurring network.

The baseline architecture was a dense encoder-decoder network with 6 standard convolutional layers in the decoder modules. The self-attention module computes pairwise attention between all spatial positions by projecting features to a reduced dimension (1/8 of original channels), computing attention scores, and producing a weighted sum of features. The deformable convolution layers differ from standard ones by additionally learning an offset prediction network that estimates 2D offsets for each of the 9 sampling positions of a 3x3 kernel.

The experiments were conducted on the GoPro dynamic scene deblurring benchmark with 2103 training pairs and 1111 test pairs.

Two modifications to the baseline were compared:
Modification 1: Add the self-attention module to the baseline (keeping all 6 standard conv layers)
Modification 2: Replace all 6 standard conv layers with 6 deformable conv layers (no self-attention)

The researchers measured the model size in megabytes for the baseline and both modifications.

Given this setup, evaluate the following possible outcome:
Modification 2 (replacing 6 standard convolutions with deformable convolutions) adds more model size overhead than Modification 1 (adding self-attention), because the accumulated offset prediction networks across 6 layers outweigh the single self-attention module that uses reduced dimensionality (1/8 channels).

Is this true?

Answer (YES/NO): YES